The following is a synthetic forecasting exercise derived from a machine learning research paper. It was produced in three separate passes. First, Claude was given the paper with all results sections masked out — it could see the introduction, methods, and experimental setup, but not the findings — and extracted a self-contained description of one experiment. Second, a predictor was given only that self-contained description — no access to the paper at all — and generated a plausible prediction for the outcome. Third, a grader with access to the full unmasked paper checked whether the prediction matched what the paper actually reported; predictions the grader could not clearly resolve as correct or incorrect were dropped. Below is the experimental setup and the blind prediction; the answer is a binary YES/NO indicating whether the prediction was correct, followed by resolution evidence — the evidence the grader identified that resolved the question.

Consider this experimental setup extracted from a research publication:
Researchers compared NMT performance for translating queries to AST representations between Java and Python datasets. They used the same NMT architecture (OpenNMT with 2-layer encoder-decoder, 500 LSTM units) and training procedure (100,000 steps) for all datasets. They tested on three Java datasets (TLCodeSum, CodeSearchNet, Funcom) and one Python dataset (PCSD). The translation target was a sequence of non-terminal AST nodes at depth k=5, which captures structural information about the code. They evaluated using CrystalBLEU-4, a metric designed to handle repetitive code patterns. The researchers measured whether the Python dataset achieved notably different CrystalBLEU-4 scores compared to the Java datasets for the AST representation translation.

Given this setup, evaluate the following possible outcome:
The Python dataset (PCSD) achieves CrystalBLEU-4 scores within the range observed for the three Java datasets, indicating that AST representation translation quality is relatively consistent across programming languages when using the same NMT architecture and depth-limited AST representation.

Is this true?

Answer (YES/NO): YES